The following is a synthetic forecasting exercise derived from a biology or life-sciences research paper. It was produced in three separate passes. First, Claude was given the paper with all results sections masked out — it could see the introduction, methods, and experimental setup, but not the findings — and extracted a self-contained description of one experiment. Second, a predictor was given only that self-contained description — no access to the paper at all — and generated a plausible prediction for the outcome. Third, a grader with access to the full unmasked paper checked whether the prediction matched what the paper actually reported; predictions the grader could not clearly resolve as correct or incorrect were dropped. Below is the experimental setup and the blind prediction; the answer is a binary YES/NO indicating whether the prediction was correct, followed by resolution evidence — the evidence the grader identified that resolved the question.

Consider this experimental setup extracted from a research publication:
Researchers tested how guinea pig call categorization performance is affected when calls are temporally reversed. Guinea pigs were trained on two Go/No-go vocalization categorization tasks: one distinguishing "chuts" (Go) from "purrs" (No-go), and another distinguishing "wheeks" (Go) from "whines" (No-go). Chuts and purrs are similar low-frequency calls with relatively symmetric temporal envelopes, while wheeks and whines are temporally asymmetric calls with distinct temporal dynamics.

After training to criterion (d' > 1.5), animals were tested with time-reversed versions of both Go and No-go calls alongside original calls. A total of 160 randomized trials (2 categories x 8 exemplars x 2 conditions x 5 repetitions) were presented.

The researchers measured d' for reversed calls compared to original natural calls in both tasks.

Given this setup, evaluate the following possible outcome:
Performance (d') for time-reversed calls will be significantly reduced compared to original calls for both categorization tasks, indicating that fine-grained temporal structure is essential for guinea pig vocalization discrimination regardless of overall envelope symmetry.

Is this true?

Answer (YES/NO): NO